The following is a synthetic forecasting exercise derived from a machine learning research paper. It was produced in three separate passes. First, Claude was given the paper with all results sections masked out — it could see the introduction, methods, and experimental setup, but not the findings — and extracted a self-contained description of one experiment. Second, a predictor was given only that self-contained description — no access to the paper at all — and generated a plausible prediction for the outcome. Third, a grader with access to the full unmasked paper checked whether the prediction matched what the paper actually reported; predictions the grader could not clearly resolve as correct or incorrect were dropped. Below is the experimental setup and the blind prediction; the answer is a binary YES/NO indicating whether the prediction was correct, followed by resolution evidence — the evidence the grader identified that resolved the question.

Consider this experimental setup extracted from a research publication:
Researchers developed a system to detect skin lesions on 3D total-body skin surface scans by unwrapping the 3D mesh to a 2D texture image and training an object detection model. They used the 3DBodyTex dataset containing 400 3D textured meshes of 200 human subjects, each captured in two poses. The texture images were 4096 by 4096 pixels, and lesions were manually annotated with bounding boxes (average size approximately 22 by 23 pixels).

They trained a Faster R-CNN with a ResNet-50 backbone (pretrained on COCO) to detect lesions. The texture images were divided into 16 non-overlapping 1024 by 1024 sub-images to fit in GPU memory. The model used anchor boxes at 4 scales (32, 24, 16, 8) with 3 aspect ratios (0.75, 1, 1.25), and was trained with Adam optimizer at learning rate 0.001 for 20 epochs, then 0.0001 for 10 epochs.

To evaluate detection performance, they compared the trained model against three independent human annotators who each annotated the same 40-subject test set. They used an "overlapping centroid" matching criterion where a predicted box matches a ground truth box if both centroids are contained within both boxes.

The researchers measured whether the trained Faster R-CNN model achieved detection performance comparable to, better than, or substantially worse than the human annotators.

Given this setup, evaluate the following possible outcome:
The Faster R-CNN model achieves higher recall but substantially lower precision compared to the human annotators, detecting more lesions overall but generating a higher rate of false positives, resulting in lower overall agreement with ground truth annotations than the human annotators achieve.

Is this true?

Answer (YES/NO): NO